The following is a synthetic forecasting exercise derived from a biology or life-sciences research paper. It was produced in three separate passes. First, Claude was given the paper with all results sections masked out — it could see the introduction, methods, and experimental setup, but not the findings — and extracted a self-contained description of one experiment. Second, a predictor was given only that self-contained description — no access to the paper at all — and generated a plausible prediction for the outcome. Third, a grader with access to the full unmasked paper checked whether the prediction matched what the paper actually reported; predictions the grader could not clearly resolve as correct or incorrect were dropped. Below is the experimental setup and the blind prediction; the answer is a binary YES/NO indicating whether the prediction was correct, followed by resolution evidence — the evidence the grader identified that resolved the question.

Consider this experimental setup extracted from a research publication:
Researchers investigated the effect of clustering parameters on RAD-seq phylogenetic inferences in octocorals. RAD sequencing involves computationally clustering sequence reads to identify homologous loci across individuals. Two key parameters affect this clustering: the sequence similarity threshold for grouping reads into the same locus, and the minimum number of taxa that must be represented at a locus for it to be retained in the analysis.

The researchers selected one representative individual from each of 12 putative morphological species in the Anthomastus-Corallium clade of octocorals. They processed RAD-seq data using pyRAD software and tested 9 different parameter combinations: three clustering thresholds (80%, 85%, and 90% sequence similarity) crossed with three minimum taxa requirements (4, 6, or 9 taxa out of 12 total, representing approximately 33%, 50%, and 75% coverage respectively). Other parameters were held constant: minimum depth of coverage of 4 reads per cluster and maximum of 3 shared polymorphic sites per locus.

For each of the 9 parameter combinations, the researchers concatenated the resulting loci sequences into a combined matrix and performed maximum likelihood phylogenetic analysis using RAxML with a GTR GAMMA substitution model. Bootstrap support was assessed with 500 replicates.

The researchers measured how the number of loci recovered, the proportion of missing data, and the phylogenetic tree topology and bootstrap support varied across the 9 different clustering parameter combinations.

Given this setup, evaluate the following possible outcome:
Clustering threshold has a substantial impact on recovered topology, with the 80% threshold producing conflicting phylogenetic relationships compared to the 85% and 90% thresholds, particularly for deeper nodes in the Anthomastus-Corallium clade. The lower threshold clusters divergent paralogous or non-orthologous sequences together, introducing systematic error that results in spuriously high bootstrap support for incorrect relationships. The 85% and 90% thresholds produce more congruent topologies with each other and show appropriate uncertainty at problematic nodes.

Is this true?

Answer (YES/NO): NO